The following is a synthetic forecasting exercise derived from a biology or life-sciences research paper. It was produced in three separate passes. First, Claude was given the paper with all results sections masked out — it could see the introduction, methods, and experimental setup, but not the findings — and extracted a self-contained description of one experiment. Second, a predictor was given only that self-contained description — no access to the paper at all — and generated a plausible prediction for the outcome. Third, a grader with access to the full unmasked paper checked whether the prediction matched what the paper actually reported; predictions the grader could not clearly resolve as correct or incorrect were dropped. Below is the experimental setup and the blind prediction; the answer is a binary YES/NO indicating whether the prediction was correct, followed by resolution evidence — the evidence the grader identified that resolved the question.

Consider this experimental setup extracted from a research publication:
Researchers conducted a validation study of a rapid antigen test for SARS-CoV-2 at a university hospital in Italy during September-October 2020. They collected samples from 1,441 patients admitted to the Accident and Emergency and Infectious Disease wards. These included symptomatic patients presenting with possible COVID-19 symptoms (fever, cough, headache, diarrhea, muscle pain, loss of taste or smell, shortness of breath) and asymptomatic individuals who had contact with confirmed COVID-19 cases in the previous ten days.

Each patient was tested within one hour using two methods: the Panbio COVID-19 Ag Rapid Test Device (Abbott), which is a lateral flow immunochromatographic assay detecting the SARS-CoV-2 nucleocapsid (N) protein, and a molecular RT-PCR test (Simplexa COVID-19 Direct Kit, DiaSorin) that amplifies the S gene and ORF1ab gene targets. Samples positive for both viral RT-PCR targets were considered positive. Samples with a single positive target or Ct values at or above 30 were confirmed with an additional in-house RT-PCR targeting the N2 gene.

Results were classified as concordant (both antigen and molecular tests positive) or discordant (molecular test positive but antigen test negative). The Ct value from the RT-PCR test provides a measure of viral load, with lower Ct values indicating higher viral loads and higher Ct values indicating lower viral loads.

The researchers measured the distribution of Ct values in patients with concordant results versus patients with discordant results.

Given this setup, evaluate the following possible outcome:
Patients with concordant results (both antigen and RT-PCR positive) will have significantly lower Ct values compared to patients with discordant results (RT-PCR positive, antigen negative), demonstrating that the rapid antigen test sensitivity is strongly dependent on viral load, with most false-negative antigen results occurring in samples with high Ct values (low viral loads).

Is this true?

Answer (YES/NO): NO